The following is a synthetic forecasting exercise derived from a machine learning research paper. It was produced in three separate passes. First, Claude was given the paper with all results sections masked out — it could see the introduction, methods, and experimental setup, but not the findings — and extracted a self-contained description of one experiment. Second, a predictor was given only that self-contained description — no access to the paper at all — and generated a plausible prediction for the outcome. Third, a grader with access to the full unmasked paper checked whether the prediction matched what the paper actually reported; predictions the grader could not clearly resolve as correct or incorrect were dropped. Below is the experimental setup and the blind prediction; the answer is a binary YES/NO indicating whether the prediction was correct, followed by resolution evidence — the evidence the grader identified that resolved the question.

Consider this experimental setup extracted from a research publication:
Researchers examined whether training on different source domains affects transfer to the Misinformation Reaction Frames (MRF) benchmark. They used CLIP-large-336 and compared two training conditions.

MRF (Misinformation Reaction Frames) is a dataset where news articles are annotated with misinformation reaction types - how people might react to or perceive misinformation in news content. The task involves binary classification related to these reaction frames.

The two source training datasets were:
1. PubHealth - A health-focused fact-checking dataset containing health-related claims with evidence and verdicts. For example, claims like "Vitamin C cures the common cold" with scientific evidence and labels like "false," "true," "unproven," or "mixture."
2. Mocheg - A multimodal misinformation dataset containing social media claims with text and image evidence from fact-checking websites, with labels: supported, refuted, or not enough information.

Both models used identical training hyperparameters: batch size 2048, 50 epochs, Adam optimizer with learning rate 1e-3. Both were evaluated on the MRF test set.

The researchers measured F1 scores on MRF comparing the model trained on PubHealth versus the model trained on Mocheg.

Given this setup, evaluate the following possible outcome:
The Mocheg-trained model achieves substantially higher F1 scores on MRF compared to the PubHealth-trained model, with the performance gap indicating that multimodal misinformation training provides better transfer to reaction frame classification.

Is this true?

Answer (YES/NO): NO